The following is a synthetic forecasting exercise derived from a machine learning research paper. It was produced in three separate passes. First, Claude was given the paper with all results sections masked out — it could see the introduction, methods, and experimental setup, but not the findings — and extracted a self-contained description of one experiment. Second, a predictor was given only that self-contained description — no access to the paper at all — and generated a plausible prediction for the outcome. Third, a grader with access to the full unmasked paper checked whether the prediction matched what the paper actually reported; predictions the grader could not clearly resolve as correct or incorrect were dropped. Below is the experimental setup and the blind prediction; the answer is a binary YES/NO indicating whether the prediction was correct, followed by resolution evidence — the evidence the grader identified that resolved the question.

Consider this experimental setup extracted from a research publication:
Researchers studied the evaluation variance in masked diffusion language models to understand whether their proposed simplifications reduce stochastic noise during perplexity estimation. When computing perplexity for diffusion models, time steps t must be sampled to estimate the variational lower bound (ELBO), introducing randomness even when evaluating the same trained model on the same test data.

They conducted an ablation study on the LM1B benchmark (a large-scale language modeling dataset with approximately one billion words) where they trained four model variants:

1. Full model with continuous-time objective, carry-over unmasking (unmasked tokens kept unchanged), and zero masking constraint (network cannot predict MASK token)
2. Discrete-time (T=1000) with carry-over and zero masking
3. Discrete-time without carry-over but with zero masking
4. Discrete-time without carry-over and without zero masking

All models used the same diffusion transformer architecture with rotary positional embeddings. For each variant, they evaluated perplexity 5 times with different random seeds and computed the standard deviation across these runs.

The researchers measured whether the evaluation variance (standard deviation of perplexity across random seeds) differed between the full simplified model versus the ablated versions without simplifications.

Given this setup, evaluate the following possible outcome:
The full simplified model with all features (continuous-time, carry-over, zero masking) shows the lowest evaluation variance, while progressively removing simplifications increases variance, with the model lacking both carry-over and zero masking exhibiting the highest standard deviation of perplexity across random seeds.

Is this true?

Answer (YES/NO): NO